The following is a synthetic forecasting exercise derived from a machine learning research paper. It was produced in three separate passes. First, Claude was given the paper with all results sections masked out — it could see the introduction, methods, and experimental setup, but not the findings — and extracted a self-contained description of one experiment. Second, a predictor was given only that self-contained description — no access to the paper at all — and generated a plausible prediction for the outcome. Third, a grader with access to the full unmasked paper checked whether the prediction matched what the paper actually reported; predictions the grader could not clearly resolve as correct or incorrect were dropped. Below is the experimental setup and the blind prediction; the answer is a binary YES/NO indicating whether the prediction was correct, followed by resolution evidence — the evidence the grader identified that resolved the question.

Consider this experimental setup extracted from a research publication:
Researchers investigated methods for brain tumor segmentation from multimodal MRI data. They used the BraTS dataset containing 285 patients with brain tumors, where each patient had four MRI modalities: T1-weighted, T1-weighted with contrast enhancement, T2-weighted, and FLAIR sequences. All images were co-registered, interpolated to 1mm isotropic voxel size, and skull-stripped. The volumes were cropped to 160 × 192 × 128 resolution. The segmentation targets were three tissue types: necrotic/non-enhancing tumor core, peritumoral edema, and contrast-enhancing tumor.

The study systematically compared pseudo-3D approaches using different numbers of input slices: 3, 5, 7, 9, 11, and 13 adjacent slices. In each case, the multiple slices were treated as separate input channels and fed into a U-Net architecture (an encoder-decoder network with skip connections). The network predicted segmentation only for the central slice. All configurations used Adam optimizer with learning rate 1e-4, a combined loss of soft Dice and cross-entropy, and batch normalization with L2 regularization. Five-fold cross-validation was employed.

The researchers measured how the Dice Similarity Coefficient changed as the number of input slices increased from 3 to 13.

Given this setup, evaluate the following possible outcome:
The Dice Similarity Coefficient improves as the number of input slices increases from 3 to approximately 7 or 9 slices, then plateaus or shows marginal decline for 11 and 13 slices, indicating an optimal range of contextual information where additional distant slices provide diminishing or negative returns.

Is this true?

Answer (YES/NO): NO